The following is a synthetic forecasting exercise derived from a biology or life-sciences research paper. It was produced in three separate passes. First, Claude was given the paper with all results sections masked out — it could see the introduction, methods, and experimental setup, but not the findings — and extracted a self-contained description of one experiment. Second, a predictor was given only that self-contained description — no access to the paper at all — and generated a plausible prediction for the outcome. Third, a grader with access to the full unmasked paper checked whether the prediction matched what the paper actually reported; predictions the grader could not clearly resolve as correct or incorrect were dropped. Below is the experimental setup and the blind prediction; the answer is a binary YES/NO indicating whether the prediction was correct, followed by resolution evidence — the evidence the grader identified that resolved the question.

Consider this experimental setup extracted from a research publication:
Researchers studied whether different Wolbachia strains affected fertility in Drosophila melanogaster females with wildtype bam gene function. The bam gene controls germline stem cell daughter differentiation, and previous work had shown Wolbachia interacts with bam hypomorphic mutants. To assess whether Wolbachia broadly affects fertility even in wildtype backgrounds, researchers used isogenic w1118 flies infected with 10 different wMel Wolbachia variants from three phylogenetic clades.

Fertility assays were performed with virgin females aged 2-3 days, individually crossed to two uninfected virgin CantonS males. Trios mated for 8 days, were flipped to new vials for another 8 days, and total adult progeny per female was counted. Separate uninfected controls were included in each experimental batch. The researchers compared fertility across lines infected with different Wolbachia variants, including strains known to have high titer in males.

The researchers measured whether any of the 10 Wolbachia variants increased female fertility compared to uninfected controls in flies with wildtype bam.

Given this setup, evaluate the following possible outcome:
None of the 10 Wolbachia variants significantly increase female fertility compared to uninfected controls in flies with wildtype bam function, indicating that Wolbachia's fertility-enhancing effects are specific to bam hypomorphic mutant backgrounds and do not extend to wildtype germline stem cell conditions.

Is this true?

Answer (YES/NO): YES